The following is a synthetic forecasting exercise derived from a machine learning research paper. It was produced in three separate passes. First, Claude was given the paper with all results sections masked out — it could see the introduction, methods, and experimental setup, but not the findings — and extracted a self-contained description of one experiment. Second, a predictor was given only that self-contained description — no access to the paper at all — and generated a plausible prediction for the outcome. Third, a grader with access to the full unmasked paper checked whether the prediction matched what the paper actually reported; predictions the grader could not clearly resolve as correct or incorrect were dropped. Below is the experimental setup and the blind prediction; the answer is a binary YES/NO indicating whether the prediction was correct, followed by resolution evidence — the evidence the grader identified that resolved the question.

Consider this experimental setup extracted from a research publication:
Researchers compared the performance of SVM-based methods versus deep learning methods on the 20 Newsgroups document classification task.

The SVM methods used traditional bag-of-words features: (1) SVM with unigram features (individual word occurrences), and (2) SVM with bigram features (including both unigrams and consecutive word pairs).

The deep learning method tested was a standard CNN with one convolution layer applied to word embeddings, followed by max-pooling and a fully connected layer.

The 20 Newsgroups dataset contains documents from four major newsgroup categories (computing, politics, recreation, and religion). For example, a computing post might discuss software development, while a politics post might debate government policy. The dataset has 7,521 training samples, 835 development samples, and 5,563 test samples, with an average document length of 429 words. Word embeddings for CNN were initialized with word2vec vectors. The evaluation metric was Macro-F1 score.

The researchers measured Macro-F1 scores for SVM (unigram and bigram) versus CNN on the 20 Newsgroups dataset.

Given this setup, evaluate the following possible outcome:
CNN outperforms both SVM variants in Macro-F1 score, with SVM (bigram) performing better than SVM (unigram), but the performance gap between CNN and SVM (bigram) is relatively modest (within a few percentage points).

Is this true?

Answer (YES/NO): YES